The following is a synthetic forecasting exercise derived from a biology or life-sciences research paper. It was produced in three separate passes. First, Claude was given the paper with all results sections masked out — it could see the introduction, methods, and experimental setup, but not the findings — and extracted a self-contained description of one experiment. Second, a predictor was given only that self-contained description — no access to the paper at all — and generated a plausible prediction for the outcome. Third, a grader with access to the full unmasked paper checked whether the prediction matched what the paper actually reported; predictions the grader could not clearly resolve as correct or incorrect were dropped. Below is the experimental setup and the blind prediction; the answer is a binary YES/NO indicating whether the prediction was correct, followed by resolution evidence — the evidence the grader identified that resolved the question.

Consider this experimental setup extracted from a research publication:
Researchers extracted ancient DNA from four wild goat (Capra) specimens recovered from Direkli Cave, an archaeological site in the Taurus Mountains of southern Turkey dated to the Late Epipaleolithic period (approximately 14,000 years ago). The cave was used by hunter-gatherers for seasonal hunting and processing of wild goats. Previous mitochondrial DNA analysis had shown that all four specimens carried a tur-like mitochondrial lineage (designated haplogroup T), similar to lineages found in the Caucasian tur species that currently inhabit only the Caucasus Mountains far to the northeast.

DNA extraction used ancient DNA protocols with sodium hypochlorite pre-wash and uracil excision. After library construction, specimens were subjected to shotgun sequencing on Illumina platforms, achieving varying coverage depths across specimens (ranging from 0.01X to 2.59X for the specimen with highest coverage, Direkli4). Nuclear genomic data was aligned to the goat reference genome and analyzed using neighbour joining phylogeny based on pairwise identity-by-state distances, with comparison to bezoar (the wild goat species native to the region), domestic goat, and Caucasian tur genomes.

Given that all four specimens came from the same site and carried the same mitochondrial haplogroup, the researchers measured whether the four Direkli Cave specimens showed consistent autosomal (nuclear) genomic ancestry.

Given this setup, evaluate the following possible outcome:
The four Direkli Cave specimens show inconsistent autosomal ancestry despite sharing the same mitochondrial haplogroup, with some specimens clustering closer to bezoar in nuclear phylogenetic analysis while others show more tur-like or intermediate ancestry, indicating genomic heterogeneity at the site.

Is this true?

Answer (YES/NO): YES